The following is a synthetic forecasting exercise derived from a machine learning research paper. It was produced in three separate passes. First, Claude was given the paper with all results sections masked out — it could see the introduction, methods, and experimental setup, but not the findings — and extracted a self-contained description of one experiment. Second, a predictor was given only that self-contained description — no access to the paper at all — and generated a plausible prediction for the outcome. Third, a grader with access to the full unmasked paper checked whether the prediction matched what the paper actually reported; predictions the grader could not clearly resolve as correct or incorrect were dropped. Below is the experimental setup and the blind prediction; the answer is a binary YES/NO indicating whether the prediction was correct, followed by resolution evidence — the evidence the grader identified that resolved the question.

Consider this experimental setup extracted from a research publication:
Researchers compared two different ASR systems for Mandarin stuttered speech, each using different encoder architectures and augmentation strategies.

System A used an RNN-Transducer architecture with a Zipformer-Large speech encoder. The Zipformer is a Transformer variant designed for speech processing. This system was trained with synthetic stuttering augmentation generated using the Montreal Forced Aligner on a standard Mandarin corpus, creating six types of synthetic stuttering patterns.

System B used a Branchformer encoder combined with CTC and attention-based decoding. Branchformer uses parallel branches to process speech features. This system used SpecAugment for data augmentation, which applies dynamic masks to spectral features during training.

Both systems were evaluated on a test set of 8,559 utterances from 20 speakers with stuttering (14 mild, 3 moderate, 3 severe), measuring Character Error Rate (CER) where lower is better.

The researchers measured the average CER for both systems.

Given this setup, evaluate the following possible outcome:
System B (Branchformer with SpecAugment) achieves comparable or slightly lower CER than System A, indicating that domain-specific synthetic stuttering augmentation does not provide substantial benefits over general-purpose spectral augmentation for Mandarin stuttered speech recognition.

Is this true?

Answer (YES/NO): NO